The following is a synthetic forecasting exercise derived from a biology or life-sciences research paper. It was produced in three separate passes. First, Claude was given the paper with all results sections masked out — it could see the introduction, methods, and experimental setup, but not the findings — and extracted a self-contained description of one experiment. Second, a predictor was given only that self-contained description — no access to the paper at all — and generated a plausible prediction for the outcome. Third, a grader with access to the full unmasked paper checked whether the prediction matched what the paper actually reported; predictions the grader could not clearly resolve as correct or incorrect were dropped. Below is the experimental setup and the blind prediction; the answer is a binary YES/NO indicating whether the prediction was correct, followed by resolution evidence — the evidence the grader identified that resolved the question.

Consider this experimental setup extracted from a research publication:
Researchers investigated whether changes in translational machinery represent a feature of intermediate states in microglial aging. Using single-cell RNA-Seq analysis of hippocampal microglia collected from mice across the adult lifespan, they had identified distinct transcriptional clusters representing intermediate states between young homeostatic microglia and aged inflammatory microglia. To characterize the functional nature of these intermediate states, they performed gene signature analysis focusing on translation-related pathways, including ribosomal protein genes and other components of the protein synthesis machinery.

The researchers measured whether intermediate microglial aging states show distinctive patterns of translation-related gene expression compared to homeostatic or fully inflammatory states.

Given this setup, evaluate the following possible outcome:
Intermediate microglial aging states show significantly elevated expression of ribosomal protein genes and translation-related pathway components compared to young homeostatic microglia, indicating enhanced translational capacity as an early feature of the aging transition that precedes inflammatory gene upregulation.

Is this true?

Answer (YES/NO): YES